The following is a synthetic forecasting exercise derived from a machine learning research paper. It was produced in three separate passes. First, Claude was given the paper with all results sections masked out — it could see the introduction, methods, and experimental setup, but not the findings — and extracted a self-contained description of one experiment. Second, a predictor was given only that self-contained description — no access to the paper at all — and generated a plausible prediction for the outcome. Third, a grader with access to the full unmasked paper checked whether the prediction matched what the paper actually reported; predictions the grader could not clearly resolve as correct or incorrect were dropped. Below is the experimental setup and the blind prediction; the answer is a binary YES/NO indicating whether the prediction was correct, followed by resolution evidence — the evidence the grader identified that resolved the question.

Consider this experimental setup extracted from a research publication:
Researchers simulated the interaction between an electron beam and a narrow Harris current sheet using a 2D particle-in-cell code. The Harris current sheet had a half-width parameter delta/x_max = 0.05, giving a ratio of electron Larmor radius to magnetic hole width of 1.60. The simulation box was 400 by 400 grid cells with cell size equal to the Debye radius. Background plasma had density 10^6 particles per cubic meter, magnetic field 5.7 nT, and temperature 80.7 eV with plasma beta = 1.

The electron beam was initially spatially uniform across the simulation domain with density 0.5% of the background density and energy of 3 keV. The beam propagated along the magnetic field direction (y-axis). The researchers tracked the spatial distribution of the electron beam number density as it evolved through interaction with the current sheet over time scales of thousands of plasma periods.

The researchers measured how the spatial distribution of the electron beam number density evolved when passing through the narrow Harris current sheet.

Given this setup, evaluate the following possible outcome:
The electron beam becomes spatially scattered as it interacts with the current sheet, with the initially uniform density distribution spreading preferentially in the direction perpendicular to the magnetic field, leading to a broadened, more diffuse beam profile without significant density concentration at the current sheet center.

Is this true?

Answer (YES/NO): NO